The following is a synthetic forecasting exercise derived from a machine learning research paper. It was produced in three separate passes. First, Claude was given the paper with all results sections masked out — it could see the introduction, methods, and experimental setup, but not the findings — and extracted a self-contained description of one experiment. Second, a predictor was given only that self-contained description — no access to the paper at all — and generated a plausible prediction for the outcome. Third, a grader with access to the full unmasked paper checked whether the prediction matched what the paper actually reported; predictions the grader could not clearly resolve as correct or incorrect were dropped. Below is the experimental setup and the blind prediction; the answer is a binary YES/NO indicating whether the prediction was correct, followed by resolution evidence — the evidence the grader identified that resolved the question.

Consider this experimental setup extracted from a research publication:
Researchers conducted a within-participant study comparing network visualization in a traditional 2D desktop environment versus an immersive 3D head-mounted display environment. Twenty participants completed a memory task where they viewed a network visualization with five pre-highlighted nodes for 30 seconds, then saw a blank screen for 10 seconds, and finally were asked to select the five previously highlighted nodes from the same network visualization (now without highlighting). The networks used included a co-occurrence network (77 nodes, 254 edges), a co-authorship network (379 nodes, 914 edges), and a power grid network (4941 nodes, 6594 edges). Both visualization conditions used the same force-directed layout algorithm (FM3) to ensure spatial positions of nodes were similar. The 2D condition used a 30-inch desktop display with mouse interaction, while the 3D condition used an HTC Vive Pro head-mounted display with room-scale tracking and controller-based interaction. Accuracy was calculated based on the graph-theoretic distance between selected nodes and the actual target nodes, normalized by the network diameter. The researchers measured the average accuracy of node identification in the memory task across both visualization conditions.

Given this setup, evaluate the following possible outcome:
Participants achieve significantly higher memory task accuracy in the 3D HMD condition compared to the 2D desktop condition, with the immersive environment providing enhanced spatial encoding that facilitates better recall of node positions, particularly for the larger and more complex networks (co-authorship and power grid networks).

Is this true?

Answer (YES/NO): NO